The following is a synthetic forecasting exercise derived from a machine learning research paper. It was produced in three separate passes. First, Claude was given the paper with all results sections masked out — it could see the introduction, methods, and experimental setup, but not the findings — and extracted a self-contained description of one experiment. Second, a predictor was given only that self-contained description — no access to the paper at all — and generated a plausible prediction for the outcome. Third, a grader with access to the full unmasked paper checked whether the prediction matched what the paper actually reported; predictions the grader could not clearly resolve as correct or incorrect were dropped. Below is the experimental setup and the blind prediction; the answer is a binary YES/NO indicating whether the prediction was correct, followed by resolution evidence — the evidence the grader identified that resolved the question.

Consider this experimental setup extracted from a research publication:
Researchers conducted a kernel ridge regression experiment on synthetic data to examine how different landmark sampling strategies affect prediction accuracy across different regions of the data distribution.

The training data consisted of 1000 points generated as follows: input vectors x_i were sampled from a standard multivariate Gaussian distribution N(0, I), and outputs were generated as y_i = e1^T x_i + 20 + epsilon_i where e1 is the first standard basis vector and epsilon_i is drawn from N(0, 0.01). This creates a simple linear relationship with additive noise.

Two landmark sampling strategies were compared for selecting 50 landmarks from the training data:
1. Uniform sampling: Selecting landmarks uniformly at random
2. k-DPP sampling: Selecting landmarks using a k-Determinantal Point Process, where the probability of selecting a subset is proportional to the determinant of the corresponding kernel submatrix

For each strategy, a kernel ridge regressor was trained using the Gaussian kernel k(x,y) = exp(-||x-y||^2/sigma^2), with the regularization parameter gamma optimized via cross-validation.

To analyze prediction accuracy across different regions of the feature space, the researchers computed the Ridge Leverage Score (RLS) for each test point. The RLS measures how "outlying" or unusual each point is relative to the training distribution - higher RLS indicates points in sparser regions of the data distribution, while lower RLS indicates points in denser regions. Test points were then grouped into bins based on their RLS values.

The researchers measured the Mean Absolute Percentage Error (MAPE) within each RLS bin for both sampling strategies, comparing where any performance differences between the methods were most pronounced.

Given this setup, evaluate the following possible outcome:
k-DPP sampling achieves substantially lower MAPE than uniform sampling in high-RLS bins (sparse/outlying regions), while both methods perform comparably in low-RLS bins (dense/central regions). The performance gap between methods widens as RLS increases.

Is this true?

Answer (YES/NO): YES